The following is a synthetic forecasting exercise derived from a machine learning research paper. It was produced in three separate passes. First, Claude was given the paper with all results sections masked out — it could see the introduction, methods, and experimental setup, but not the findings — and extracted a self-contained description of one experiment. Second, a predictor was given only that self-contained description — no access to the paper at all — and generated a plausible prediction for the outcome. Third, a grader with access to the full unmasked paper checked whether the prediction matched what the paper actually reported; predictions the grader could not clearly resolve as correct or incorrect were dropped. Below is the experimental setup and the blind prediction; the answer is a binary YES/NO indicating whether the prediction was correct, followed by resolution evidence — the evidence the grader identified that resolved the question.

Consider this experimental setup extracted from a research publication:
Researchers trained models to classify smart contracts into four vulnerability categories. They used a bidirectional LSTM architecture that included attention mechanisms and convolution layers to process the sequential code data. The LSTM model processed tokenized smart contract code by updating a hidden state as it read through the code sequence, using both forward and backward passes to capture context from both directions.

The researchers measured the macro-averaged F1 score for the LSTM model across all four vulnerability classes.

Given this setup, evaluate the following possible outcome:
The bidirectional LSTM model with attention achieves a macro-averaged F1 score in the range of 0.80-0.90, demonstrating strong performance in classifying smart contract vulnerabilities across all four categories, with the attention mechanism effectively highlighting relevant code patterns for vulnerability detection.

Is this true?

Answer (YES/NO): YES